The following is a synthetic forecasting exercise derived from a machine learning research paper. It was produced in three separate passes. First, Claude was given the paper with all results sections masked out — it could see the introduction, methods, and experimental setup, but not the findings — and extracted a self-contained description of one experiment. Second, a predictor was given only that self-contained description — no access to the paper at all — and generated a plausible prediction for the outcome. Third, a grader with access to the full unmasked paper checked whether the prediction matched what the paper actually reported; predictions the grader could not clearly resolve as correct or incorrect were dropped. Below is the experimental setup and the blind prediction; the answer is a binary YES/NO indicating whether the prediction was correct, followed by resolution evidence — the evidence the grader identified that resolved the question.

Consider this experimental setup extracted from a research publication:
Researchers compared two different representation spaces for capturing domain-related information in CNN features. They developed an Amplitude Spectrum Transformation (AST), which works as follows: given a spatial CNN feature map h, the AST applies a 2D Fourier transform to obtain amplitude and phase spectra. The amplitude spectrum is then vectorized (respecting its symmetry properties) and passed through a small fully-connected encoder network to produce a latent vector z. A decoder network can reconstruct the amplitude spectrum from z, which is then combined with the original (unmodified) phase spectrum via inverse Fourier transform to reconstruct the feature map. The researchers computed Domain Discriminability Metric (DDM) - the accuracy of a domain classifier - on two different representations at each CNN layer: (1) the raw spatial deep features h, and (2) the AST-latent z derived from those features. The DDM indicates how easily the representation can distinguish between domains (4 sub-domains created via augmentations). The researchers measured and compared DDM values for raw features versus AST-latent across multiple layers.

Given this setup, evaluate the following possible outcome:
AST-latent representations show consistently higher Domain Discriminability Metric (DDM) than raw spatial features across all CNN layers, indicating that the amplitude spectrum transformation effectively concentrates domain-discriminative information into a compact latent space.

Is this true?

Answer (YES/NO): YES